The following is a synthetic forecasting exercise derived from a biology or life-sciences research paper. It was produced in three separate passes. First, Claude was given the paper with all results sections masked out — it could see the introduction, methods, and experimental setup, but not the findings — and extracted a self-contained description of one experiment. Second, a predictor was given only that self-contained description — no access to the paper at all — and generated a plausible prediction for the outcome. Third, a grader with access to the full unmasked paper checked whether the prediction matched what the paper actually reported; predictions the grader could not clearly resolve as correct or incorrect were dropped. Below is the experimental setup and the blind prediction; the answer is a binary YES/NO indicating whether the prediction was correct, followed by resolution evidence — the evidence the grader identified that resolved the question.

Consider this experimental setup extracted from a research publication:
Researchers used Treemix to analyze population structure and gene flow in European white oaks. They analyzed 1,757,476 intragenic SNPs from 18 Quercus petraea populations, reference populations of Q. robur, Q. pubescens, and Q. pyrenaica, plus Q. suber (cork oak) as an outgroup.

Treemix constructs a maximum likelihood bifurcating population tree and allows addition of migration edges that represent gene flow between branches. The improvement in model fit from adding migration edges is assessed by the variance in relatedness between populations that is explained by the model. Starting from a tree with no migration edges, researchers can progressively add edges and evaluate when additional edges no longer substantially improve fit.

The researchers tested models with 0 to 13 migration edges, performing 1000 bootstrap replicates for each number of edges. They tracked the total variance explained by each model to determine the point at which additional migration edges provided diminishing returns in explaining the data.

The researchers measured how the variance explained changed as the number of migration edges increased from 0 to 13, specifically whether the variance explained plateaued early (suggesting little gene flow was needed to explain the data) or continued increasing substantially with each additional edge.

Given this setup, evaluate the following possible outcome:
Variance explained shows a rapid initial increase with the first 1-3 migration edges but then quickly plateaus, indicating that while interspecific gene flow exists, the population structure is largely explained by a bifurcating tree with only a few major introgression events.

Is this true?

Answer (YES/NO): NO